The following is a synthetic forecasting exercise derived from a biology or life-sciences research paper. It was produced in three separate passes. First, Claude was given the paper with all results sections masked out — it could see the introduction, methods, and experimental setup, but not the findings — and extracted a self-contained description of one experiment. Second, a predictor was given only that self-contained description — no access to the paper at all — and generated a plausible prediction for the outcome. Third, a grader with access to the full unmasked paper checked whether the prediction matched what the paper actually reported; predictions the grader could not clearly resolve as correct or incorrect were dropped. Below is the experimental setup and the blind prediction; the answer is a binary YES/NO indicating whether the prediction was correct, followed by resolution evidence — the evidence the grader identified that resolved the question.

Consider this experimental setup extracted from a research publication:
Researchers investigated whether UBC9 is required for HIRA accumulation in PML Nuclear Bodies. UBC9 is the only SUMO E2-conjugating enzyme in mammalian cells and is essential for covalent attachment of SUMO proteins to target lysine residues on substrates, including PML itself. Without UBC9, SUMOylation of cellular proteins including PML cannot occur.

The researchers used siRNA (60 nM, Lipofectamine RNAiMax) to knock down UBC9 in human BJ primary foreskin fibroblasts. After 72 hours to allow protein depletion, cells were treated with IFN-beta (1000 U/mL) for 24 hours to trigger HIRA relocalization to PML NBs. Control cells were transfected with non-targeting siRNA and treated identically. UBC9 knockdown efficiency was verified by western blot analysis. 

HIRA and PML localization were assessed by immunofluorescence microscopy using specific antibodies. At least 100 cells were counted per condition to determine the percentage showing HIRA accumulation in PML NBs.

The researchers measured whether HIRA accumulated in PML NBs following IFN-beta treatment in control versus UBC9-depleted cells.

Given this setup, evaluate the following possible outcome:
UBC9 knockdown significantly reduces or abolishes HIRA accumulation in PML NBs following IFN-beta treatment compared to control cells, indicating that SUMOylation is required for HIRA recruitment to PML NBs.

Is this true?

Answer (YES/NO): NO